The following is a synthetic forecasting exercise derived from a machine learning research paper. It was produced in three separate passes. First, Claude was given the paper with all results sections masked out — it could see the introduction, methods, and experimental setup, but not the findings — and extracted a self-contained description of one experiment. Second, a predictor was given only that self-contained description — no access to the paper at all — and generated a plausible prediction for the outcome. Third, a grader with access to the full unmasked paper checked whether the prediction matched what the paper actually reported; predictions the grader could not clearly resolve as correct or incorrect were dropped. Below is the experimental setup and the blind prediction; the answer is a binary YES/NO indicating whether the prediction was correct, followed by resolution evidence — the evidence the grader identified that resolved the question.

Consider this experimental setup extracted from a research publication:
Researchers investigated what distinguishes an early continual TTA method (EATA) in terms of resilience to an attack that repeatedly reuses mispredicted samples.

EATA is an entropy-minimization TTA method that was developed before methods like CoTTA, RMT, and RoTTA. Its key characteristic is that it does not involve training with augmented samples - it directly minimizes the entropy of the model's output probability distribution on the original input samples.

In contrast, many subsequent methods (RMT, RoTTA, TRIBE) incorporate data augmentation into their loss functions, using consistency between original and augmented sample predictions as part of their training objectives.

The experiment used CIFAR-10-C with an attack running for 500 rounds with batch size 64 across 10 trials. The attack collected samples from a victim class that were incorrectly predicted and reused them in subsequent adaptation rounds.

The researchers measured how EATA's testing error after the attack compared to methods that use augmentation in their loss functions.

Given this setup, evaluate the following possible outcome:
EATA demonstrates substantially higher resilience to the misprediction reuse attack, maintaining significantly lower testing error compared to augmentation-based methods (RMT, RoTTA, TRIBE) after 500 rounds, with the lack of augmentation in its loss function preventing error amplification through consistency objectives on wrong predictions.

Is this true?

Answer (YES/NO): YES